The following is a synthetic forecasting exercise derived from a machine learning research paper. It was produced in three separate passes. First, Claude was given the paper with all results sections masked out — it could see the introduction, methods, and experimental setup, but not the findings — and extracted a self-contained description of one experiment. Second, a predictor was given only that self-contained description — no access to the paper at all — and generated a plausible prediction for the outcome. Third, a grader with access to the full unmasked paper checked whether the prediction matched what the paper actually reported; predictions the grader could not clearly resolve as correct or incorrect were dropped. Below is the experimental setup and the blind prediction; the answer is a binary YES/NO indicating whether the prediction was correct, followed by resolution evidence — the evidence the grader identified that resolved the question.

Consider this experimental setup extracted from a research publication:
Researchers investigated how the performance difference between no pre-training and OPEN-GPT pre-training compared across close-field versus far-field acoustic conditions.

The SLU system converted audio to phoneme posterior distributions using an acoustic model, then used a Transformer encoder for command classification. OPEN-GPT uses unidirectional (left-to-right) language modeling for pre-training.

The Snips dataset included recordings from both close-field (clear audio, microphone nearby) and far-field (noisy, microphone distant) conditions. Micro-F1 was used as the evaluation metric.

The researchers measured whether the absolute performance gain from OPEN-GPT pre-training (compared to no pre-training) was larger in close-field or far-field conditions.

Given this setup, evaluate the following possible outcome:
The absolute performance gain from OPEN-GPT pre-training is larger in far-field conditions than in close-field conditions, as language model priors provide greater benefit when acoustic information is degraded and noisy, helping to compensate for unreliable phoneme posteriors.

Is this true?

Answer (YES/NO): YES